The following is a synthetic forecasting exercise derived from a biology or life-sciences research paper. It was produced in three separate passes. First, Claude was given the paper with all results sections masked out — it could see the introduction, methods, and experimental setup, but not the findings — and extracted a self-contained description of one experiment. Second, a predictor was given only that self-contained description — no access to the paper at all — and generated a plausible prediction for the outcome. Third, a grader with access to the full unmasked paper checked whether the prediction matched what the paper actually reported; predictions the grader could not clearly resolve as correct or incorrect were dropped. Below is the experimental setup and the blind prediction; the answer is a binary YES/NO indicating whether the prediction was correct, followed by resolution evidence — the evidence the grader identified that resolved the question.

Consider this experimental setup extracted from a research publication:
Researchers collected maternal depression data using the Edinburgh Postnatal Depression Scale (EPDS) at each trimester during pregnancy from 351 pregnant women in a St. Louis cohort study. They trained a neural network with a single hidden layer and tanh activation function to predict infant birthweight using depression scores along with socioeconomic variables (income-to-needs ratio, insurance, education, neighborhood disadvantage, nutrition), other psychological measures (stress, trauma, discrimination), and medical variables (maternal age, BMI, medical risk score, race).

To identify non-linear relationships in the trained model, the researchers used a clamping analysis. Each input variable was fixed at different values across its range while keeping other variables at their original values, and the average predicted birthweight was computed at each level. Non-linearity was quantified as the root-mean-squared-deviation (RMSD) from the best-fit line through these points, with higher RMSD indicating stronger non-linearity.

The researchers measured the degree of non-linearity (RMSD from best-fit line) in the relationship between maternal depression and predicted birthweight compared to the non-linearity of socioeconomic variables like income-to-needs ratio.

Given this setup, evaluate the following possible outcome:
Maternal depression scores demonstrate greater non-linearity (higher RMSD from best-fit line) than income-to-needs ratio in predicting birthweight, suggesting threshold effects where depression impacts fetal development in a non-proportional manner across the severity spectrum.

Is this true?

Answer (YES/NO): YES